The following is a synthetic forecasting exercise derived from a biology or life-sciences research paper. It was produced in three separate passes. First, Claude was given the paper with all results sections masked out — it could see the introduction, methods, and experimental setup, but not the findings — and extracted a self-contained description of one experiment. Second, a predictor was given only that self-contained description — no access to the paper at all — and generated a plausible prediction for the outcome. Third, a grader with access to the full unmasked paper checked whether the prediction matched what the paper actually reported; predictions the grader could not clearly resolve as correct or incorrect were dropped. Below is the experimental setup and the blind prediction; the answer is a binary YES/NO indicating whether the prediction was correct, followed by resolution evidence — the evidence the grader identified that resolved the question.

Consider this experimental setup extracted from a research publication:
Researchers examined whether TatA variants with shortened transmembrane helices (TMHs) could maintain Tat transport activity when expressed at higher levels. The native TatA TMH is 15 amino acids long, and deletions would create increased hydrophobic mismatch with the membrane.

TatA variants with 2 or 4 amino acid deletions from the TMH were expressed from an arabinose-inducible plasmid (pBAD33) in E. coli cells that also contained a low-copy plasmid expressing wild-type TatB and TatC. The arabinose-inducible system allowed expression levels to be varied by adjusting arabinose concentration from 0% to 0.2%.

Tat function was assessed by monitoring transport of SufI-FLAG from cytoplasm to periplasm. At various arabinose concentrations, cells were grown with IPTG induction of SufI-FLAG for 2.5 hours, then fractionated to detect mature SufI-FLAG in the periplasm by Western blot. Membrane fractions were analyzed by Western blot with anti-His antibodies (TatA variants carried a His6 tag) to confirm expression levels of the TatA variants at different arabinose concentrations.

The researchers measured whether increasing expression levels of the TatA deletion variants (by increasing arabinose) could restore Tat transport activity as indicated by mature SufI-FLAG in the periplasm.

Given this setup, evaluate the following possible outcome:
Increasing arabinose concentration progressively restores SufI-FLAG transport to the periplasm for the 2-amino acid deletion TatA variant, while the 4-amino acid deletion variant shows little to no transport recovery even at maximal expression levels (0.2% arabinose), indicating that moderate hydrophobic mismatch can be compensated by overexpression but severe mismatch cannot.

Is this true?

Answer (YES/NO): NO